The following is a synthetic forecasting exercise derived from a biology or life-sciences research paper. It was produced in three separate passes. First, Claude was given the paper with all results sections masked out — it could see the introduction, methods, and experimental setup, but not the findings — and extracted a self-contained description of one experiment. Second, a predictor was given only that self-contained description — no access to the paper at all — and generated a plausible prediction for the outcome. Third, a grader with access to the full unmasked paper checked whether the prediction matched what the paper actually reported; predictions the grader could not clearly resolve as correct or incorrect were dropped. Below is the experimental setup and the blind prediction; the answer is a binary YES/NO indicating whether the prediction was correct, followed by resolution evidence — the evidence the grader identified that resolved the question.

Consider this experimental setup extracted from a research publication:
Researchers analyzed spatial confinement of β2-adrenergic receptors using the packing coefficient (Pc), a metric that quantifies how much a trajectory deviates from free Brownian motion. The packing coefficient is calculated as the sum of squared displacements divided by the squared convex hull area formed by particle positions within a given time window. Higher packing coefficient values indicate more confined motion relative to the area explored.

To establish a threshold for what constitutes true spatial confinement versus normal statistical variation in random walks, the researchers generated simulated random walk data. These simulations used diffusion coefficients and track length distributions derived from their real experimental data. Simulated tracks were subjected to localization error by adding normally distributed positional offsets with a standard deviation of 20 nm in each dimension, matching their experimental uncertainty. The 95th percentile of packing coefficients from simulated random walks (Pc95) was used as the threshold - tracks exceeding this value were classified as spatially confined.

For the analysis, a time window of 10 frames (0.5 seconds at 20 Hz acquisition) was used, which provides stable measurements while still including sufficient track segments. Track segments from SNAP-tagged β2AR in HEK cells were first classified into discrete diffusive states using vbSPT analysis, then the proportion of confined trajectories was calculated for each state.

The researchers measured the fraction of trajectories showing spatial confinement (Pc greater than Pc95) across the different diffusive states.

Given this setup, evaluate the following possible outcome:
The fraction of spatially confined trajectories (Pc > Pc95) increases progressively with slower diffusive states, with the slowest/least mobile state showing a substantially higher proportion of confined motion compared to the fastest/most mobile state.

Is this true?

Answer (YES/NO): YES